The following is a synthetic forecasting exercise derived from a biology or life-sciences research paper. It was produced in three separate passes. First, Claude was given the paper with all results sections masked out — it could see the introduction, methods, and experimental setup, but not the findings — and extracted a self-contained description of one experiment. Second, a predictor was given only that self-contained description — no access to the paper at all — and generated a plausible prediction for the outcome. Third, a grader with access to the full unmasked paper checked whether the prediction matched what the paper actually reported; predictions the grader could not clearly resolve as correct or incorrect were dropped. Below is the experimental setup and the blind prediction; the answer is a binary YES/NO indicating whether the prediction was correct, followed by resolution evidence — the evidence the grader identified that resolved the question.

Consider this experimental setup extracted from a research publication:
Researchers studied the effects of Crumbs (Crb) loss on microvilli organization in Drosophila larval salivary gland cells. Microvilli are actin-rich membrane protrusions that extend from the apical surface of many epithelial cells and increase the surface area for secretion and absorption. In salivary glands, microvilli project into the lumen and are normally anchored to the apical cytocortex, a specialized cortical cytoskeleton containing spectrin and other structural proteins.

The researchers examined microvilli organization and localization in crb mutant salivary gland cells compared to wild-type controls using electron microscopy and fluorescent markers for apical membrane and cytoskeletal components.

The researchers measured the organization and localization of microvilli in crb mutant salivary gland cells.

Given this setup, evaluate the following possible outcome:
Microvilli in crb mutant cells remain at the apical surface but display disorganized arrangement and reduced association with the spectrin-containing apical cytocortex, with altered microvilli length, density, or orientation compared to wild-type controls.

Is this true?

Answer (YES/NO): NO